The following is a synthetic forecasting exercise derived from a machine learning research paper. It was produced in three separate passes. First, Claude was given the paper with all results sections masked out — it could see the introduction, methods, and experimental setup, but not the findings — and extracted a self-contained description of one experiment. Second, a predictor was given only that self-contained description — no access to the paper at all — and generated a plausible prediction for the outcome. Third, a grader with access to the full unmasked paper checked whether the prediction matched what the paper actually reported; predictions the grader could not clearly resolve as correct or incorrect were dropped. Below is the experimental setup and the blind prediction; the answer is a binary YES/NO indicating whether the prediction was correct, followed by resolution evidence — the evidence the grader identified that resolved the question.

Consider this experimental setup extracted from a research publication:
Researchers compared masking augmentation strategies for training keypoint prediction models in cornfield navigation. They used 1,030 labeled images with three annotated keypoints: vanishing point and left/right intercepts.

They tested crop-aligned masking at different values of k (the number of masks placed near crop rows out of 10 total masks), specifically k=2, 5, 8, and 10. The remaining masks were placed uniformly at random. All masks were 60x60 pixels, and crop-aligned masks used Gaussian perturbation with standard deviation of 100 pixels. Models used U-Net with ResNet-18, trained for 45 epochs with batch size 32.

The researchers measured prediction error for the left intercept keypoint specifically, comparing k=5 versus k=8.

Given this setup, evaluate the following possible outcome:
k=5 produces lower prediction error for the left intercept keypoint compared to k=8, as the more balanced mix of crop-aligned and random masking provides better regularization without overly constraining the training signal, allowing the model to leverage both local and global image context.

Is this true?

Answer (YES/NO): NO